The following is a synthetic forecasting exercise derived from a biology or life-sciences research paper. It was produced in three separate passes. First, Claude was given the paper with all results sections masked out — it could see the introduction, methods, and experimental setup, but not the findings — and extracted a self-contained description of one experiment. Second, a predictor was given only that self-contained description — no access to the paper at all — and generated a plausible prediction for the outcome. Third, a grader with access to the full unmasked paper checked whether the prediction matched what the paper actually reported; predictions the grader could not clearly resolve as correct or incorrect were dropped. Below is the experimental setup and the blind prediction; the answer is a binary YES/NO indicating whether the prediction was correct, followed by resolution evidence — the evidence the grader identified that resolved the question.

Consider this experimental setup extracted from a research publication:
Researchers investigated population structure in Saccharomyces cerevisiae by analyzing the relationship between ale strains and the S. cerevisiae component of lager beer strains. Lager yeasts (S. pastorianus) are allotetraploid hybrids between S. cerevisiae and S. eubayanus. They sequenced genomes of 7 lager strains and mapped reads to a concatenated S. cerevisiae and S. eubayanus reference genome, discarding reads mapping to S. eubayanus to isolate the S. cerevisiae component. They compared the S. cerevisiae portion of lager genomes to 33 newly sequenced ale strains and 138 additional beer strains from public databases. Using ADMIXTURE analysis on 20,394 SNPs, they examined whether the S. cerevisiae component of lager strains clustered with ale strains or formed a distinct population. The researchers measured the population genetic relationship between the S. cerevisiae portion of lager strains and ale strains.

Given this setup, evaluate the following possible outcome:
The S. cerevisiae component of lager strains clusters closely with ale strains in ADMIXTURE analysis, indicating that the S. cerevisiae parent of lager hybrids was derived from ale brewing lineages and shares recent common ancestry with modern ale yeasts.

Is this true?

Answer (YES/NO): NO